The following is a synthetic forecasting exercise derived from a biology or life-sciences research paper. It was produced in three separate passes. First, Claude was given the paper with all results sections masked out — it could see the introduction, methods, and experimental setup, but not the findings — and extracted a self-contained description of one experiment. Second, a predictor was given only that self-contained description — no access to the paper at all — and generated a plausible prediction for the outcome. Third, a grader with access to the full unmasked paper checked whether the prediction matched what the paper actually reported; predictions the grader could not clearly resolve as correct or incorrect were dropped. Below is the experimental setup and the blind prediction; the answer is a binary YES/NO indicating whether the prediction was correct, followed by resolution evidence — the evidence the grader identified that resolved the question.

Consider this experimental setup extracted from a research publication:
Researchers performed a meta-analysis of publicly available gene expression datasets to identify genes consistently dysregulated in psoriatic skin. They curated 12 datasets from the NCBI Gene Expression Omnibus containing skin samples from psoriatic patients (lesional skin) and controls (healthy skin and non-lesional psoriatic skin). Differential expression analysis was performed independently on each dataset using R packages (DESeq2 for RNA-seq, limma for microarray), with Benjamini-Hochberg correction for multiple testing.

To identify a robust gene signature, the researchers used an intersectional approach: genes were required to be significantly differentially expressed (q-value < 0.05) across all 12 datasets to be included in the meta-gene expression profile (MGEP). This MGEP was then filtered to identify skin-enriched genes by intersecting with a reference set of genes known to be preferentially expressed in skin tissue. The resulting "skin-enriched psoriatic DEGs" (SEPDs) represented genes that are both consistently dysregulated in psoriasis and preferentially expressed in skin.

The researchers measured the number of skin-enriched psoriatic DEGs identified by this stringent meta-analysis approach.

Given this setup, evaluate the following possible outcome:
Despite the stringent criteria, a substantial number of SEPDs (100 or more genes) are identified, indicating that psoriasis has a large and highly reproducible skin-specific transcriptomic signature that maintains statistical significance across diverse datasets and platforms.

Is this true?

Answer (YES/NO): NO